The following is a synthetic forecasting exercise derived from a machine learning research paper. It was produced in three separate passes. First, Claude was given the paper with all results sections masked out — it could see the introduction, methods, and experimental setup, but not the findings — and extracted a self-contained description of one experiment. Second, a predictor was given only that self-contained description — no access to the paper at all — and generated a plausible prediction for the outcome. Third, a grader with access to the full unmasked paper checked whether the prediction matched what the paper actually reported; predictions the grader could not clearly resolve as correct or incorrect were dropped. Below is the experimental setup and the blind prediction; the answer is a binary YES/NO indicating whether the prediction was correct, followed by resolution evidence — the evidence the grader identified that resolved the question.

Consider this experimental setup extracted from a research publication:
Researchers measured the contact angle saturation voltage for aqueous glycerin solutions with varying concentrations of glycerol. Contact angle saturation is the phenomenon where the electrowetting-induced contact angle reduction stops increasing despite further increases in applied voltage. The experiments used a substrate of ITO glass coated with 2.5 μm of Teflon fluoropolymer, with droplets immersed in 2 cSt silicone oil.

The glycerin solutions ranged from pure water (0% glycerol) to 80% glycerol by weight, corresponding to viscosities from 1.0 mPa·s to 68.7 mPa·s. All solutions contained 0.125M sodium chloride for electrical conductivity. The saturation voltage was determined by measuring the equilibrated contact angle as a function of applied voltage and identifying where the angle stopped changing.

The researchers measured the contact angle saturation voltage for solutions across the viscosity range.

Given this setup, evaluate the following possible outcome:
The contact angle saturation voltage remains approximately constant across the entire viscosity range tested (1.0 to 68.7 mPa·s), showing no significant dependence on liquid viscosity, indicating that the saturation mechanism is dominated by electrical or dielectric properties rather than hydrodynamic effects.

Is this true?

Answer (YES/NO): NO